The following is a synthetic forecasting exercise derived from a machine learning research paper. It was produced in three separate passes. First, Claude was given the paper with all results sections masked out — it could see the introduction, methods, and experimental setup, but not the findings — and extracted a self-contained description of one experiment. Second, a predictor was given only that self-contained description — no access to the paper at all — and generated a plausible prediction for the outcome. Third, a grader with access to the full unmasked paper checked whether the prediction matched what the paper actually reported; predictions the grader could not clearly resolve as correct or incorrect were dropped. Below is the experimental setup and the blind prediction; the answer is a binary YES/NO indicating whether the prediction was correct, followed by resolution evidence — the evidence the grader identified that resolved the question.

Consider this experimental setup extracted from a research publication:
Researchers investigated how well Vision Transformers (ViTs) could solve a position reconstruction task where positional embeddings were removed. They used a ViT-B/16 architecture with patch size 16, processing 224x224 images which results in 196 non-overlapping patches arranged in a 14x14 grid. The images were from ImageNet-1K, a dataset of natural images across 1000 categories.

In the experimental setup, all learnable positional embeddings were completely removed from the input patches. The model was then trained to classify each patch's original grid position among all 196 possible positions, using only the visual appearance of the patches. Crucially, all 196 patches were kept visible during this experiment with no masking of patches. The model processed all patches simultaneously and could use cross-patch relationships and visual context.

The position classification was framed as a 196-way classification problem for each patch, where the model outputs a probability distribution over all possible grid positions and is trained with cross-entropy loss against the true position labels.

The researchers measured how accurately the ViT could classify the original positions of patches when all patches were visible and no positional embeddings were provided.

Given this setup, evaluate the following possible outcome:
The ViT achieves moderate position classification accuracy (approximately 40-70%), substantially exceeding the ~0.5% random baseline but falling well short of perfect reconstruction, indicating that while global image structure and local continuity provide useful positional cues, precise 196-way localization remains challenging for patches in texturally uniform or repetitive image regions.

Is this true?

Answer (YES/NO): NO